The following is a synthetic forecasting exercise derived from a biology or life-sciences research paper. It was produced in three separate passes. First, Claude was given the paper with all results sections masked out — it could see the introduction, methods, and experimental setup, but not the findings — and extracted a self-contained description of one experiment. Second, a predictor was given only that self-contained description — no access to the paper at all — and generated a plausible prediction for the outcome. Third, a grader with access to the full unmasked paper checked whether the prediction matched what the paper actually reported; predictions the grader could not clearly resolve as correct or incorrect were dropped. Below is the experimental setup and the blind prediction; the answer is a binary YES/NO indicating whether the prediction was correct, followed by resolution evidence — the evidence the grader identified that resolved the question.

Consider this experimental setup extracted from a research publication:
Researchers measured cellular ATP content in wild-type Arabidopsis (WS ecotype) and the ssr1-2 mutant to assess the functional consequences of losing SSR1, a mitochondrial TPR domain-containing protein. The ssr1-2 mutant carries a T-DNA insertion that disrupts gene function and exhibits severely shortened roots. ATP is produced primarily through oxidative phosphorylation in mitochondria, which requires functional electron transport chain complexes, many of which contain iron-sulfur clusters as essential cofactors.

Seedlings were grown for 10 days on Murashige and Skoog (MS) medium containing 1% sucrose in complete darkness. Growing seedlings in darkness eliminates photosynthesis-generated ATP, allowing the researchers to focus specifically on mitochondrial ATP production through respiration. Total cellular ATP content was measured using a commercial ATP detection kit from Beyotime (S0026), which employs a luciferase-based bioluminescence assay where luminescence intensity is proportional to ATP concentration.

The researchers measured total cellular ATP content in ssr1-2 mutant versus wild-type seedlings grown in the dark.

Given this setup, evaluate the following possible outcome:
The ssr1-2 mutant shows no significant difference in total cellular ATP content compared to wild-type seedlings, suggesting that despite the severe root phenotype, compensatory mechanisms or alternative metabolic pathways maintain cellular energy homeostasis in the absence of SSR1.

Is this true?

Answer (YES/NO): NO